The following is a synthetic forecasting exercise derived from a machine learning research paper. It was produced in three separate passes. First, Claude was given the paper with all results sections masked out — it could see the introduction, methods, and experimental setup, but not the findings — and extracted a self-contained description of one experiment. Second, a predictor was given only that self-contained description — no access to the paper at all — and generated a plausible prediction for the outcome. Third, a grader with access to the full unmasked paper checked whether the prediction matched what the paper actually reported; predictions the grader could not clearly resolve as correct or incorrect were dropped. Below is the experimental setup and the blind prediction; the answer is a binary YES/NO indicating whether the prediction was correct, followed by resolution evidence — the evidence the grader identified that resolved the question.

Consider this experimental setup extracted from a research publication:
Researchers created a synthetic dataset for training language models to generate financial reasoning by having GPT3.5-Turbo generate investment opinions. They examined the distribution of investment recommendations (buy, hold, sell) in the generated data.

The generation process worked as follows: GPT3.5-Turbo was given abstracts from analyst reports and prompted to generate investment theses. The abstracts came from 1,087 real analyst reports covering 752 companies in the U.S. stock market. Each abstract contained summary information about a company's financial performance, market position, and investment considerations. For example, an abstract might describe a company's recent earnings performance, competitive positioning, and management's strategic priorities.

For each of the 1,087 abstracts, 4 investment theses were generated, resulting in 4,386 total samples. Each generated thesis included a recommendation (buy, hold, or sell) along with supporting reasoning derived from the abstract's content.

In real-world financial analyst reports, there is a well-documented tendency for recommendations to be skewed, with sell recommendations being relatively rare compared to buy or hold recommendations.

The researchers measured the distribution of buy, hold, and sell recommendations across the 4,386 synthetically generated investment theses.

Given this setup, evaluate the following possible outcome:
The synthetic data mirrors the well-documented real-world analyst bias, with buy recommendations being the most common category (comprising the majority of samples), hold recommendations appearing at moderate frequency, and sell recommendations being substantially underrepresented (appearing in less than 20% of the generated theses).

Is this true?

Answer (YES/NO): NO